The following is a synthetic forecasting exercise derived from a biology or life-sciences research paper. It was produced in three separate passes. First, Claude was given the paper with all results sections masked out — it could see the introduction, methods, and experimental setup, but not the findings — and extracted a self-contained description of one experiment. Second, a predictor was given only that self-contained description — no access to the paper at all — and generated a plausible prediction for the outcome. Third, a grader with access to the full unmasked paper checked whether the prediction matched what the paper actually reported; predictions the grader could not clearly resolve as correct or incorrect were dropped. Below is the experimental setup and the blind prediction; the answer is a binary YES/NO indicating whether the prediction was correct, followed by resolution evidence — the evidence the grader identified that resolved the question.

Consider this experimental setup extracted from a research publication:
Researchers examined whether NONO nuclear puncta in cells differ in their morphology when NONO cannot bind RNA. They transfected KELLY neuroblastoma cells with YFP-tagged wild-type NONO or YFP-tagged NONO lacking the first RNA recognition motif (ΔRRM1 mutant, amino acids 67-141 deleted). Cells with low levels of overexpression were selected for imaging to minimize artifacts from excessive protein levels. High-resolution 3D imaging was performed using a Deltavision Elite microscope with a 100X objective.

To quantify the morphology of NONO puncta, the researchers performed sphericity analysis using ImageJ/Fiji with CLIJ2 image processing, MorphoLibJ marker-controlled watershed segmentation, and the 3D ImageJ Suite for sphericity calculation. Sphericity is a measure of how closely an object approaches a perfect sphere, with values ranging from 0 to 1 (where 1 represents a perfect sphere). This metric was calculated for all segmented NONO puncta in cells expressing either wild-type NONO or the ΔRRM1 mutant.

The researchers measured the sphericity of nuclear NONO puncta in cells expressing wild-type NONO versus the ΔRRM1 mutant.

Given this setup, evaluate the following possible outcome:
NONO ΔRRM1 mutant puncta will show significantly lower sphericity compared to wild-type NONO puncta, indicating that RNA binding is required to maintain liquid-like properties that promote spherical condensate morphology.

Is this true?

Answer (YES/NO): NO